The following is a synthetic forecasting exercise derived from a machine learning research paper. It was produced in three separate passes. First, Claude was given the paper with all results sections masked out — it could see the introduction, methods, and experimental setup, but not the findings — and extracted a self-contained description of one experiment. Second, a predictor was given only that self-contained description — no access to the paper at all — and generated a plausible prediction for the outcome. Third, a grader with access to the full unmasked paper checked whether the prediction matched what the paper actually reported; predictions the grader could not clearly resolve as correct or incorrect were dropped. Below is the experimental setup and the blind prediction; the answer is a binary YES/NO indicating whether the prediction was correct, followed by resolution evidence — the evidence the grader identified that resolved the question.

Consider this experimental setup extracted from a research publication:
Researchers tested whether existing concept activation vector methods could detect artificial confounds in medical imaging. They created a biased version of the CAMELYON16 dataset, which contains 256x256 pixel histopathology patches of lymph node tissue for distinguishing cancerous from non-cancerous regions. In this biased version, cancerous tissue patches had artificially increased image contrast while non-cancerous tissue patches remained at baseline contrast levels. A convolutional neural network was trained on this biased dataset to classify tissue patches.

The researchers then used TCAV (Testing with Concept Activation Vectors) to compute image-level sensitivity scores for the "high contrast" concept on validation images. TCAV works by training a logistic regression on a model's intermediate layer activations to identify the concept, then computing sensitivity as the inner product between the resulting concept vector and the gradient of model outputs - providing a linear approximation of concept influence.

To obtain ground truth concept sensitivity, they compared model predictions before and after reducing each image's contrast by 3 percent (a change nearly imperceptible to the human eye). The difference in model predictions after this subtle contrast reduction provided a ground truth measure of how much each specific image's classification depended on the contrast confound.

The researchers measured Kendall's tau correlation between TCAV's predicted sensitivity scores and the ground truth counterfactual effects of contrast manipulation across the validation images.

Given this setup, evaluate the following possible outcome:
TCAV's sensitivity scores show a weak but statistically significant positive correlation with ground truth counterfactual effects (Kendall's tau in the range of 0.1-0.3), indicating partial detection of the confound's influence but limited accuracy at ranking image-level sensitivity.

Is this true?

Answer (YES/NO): NO